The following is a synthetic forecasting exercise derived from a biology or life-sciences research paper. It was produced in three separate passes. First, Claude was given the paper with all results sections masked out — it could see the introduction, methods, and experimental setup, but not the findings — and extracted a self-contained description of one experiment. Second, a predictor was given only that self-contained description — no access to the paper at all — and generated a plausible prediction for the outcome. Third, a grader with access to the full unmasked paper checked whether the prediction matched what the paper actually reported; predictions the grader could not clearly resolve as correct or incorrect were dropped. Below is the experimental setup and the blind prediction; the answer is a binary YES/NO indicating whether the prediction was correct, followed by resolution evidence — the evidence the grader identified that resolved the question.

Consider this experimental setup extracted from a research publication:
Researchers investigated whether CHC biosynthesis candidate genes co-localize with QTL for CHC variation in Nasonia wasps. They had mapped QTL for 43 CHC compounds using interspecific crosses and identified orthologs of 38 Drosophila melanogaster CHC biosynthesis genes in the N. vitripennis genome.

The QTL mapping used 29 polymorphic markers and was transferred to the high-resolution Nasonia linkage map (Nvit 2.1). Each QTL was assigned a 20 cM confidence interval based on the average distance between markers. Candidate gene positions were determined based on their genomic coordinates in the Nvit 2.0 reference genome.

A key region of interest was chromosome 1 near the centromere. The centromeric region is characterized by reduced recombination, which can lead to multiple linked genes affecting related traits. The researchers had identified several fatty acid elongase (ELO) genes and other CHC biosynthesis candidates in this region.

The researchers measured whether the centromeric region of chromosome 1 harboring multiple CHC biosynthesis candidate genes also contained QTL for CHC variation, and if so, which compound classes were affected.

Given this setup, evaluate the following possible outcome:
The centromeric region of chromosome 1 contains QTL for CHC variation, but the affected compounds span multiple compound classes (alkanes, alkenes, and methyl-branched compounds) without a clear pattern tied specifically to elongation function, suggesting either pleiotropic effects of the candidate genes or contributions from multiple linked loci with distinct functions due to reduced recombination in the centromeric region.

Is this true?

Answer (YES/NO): NO